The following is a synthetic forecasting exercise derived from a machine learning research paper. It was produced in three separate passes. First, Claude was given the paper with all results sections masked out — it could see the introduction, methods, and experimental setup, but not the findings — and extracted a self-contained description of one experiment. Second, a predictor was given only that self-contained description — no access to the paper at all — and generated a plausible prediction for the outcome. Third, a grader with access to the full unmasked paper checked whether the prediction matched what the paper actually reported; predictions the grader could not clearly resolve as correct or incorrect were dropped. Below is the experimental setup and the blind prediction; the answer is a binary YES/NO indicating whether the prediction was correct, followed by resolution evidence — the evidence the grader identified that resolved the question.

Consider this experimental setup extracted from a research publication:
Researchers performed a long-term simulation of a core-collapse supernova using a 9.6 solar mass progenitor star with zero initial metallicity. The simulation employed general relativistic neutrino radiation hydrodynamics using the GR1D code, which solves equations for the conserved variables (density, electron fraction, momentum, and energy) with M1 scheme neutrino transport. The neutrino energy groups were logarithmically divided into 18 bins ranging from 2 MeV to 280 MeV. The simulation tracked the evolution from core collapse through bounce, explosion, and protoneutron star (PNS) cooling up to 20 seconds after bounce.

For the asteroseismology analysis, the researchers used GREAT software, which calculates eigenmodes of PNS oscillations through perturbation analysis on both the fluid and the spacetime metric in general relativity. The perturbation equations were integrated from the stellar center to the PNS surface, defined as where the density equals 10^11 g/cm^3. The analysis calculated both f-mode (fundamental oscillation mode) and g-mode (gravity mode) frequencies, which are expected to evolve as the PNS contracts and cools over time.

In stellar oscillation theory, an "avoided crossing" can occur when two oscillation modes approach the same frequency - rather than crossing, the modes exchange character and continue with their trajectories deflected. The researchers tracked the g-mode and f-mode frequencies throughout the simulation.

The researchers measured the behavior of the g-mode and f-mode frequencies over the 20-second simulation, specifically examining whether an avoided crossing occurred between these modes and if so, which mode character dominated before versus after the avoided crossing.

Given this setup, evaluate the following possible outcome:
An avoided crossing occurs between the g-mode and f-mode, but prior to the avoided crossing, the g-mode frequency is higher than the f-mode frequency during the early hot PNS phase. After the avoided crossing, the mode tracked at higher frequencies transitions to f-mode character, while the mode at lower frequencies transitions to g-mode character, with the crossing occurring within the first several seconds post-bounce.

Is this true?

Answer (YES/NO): NO